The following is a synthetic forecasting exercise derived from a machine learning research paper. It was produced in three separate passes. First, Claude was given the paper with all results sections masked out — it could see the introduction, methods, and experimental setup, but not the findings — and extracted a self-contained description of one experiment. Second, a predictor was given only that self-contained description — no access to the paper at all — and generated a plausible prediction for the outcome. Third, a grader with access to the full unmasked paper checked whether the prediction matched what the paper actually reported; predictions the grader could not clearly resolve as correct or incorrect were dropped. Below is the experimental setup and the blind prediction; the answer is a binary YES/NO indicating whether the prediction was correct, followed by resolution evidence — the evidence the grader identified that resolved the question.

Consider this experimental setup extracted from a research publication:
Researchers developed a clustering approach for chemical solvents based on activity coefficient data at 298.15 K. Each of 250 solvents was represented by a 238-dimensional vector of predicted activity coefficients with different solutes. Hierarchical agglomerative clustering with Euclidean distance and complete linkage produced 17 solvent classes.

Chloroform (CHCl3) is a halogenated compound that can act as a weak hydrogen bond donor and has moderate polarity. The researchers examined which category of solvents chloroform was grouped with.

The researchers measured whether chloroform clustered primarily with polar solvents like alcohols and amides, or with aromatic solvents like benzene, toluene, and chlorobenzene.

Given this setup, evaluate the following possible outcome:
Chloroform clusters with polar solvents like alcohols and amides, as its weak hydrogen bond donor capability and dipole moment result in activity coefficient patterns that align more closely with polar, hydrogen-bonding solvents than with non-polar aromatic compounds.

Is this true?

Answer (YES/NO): NO